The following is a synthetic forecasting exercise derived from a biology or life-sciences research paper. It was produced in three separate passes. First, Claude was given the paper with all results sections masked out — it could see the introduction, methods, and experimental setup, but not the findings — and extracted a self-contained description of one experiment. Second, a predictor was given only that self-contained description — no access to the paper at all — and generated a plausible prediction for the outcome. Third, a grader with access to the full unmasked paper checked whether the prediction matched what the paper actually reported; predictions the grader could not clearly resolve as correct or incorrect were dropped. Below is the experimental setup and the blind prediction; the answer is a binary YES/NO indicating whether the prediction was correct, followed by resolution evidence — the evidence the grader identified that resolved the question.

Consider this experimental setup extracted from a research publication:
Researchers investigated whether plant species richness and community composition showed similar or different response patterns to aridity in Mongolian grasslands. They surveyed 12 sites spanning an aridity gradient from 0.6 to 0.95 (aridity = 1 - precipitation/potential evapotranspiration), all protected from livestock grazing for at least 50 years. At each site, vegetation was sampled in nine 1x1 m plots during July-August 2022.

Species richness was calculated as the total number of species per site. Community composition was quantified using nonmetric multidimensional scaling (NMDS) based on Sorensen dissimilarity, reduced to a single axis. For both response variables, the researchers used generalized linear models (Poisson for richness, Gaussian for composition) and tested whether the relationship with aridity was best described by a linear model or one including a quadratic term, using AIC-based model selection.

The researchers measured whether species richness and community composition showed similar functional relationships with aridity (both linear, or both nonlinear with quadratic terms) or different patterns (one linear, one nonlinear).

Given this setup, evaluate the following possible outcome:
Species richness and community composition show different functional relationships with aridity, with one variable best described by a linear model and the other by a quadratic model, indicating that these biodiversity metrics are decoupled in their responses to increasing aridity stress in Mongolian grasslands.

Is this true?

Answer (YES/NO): NO